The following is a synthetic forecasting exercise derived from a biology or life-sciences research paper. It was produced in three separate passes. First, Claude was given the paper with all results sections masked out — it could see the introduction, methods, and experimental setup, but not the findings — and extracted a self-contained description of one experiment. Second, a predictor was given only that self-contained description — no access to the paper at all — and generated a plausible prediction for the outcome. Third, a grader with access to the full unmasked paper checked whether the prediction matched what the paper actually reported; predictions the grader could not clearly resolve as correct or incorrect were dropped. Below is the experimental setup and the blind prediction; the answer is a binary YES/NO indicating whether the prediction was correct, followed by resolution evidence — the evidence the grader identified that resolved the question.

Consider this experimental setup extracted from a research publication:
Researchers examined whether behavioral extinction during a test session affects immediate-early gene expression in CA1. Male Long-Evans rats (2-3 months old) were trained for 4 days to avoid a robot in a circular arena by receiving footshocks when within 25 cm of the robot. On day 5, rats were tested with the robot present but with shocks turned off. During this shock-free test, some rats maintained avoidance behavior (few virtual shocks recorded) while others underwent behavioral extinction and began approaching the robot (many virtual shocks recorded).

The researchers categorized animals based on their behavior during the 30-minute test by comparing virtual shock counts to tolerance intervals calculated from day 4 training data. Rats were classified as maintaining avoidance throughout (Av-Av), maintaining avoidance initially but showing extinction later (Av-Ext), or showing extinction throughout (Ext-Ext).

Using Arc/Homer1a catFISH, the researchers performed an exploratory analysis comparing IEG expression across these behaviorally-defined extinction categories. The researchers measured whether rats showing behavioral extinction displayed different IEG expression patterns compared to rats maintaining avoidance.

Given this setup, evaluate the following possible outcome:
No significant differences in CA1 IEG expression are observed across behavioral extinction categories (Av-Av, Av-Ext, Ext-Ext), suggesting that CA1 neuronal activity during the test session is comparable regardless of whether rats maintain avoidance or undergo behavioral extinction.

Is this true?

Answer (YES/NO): NO